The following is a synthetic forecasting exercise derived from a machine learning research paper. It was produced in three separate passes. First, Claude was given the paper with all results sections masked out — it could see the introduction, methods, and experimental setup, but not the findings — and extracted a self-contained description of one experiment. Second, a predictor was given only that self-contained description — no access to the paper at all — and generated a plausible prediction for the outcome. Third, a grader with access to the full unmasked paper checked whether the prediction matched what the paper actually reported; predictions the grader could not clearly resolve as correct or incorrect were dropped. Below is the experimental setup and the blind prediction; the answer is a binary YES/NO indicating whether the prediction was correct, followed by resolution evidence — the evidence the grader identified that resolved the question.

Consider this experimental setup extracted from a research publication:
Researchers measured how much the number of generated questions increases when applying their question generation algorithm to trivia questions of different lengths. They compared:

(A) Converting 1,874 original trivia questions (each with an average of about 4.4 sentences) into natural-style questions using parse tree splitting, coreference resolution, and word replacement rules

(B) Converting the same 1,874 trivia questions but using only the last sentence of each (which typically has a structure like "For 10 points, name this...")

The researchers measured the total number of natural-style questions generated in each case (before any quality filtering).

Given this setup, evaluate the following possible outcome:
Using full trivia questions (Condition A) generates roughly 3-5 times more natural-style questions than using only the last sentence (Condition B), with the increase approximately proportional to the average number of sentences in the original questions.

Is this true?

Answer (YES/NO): NO